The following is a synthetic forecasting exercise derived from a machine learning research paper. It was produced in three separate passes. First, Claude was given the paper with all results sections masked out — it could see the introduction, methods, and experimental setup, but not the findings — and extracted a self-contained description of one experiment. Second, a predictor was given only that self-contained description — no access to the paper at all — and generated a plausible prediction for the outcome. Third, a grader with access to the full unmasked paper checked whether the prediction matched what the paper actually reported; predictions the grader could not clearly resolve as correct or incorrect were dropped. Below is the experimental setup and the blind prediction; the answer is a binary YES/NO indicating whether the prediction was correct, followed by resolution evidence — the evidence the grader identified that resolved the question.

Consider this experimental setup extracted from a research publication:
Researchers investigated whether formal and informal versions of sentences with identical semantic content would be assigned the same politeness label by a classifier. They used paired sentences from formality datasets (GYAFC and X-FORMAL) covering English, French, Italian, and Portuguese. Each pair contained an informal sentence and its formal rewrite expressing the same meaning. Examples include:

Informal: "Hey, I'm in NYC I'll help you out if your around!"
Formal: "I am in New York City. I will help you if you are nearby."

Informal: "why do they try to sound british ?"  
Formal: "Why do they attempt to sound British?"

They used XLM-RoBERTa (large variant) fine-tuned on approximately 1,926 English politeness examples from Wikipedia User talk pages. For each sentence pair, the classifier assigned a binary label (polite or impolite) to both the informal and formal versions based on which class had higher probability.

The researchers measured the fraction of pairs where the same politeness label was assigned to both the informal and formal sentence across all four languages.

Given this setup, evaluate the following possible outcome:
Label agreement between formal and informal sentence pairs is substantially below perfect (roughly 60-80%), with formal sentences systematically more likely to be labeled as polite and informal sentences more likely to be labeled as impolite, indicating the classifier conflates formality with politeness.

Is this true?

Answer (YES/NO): NO